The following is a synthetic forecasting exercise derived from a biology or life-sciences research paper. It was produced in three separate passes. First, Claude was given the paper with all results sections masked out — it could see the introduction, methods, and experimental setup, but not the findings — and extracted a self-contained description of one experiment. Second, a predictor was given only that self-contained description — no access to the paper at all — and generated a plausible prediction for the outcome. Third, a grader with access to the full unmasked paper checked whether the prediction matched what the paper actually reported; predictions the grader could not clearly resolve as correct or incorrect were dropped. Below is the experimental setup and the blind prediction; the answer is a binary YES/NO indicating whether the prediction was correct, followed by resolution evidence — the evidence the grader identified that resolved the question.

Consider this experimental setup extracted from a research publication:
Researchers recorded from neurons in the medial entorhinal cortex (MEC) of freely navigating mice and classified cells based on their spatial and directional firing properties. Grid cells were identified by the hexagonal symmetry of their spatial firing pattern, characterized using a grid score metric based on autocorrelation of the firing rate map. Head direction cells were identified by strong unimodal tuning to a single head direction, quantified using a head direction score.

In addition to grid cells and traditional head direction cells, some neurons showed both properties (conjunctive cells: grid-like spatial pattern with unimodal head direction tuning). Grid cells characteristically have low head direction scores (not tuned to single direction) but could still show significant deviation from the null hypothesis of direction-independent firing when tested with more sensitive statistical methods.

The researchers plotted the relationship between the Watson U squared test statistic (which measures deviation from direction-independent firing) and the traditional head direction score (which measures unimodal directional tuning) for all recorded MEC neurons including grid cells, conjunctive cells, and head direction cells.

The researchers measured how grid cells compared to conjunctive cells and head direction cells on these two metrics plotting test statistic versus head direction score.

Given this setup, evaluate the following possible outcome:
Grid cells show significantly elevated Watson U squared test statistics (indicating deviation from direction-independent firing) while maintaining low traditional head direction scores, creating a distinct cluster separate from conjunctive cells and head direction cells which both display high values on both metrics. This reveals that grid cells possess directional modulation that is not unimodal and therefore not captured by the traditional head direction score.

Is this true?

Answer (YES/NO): YES